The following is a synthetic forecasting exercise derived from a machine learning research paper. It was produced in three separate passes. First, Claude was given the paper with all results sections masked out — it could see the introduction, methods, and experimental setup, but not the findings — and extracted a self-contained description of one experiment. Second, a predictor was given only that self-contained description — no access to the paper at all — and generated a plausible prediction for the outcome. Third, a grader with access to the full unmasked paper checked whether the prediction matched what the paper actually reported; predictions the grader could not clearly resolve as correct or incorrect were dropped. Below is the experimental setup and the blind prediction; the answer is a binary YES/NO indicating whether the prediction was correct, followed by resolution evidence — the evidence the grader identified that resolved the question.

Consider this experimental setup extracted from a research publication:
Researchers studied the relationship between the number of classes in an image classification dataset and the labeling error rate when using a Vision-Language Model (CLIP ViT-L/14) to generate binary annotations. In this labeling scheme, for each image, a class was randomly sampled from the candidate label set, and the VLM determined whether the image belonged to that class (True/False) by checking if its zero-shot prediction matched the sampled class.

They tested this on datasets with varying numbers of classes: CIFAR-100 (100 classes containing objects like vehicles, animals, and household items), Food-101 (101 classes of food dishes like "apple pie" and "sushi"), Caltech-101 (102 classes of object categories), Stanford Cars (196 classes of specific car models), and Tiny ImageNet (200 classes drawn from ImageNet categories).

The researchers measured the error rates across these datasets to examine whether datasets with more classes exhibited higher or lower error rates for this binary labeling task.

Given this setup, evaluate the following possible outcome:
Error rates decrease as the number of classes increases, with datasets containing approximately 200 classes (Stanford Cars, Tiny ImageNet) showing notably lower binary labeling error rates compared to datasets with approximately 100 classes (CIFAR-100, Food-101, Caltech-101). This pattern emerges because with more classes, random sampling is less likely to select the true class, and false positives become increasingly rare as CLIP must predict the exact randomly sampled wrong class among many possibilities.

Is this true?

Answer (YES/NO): NO